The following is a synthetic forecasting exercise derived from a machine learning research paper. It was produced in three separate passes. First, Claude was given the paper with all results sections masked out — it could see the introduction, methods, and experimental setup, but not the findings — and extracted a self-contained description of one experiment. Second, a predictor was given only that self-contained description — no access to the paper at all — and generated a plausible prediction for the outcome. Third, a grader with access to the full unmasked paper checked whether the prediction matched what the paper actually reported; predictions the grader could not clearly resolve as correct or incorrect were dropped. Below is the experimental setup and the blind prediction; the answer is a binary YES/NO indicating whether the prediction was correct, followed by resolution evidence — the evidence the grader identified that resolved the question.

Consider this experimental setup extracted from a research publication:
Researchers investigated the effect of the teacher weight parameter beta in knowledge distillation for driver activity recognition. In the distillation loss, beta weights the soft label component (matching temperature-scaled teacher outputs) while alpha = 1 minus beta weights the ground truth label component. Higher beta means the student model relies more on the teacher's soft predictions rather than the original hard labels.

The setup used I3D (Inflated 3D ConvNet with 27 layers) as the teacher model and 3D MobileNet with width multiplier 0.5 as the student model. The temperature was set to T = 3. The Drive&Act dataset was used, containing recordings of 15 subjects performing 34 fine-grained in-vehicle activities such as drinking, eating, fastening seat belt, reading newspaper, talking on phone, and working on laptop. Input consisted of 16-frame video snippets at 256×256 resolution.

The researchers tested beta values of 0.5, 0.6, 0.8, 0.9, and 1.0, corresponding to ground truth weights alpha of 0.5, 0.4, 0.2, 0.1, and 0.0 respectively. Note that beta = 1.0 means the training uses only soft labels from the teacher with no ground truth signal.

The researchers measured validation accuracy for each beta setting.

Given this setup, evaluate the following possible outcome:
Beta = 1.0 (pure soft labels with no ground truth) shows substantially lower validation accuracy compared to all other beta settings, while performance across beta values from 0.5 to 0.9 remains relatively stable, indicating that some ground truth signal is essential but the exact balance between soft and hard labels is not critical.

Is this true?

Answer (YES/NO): NO